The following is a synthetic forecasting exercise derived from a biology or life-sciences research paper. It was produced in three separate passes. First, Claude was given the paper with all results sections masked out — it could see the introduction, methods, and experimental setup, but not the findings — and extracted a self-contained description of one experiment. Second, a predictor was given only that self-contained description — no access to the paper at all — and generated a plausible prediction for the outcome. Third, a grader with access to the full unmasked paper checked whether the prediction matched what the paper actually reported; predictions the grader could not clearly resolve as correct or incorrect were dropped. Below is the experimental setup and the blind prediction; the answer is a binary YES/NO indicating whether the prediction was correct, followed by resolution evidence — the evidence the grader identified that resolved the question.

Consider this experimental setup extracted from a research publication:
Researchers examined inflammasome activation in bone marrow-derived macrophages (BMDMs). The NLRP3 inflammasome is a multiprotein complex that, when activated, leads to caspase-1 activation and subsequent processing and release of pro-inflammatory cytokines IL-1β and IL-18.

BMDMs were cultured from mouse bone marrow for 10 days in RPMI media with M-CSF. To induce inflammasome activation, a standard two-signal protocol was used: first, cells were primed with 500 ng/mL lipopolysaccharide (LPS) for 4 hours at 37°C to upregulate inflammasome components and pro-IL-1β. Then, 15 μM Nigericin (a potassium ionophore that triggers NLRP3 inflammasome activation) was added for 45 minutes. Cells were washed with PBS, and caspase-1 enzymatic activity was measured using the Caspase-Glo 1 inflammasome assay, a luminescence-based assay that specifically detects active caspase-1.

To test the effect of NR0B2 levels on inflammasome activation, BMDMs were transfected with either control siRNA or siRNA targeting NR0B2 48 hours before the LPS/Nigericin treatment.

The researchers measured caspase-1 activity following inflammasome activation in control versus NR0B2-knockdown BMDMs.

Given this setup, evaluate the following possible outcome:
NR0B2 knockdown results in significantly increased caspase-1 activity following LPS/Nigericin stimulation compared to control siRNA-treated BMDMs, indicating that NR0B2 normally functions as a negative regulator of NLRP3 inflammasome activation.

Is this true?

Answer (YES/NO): YES